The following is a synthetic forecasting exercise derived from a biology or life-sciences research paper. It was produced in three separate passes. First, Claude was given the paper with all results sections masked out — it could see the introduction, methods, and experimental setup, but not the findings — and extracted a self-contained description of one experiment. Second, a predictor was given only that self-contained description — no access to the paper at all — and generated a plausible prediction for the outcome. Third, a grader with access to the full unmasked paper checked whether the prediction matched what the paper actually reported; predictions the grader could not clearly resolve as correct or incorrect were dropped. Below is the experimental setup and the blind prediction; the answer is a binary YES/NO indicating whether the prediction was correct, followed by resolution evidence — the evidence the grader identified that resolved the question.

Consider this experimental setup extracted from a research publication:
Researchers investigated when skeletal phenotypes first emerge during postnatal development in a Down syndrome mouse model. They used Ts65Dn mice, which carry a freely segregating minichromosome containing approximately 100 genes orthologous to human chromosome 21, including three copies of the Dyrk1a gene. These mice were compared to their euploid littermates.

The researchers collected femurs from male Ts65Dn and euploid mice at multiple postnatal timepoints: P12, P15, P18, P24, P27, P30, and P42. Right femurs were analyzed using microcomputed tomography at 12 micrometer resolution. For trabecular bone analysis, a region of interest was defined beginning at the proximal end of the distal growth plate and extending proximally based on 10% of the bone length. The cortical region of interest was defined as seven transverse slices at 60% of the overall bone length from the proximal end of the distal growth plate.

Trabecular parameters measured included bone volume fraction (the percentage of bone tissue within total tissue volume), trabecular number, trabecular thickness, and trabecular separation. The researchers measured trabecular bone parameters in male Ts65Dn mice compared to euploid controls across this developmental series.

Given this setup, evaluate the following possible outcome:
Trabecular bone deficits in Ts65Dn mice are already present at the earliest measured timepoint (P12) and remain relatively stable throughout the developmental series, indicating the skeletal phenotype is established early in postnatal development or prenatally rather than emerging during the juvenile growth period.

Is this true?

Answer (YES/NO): NO